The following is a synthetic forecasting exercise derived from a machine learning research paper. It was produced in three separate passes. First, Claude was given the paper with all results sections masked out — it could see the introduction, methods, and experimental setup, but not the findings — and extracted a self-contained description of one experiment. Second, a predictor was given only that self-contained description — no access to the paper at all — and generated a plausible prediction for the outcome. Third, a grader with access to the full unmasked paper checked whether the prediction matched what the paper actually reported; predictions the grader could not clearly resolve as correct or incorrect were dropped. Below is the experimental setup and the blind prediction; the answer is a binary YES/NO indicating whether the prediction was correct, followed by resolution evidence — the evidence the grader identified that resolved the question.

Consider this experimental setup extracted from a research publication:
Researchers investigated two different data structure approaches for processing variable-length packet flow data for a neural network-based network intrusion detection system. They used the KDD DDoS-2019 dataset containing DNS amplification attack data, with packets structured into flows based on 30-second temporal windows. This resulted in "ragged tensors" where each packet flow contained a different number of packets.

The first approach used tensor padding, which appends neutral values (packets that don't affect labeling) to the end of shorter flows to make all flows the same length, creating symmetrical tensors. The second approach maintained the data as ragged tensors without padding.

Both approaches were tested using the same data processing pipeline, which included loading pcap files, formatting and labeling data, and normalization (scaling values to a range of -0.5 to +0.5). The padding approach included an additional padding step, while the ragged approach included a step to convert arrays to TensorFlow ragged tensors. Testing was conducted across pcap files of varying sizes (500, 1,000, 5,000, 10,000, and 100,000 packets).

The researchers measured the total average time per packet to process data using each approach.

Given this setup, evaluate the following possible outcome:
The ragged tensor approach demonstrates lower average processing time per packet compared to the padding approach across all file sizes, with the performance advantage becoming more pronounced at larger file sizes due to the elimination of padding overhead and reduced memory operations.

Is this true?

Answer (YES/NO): NO